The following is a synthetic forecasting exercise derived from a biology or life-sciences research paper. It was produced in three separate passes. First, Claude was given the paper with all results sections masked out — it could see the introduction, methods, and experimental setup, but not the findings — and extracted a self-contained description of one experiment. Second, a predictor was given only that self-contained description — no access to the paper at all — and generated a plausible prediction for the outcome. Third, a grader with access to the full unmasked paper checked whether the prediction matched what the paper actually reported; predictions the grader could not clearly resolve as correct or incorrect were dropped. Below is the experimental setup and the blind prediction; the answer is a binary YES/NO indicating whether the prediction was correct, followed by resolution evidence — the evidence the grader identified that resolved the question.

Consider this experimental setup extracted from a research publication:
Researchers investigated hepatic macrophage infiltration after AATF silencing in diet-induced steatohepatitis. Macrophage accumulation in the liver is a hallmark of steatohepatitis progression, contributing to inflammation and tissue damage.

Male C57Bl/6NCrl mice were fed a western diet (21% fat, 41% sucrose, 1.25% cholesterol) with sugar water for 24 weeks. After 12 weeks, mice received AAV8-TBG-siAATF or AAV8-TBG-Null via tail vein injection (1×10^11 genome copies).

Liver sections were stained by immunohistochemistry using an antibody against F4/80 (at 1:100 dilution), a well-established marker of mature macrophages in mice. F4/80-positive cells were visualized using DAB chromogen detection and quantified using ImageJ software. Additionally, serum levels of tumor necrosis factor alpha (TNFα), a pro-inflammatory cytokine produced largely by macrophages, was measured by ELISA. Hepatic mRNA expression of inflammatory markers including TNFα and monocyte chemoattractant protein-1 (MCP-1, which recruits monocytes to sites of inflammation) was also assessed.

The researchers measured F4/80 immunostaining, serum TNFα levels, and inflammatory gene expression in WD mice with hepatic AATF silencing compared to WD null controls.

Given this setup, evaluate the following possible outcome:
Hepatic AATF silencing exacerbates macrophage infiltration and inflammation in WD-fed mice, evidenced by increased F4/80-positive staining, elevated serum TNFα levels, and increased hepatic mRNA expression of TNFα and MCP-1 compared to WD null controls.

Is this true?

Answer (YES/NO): NO